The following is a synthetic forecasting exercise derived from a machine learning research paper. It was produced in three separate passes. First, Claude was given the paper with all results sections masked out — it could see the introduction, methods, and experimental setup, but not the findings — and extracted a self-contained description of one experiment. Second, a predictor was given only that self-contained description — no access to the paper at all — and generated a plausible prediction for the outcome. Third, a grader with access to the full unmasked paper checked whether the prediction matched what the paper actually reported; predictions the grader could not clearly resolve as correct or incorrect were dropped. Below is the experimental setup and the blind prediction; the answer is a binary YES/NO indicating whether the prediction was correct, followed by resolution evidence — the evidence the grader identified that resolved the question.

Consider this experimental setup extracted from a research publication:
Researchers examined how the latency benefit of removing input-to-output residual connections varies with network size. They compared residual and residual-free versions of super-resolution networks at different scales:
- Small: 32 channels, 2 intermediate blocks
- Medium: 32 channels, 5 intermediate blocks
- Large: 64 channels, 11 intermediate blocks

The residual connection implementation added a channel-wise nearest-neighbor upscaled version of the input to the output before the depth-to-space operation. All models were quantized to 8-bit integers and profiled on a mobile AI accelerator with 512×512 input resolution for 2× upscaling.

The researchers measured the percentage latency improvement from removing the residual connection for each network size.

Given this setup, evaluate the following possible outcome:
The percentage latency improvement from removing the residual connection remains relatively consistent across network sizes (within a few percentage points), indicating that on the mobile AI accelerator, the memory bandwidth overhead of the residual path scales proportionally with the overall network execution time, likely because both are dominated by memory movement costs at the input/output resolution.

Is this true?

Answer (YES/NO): NO